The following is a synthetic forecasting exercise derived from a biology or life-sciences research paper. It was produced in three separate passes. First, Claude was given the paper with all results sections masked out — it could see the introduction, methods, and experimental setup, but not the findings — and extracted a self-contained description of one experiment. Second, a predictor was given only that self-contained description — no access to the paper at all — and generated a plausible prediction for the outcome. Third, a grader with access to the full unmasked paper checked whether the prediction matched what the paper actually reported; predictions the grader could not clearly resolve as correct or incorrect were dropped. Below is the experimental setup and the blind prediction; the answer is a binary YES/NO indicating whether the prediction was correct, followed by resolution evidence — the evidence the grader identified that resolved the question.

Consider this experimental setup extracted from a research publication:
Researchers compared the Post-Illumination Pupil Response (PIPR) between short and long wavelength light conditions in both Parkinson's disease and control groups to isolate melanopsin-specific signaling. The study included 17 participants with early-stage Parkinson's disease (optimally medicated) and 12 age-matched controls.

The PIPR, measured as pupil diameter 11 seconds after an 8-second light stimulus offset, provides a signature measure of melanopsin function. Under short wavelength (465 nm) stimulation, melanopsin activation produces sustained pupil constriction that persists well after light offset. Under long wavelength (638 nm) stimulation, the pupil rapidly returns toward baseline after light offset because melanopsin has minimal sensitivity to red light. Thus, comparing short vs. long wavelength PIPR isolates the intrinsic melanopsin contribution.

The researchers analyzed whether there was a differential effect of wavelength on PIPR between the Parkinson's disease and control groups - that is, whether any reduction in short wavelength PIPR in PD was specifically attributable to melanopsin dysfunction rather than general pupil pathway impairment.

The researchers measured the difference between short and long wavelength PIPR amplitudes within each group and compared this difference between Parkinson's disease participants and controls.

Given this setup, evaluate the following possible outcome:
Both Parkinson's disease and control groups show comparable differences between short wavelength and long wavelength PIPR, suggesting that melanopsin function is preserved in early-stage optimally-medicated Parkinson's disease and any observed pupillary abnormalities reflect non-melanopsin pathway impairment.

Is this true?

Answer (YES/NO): NO